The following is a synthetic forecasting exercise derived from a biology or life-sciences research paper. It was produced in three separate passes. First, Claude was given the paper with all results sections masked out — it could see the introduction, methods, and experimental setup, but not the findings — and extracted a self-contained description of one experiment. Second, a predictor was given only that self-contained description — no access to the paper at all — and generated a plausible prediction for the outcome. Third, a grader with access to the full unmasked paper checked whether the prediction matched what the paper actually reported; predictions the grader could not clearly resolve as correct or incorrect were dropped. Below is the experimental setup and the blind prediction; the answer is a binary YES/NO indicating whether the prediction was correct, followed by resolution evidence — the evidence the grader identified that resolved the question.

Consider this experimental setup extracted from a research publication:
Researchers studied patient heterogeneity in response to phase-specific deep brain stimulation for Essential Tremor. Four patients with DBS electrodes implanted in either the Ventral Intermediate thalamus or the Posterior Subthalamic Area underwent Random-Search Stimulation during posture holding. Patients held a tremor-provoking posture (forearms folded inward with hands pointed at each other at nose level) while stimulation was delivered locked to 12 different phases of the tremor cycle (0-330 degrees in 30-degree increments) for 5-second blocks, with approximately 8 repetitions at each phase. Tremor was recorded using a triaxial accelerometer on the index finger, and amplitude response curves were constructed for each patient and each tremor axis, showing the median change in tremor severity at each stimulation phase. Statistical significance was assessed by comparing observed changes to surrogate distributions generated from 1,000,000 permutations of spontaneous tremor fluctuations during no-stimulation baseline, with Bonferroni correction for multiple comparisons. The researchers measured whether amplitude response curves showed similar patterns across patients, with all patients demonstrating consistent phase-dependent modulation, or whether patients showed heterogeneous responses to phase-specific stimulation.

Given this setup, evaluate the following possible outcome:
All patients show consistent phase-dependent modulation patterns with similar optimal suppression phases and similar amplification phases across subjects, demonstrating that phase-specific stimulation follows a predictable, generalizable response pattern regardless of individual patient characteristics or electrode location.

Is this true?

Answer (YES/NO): NO